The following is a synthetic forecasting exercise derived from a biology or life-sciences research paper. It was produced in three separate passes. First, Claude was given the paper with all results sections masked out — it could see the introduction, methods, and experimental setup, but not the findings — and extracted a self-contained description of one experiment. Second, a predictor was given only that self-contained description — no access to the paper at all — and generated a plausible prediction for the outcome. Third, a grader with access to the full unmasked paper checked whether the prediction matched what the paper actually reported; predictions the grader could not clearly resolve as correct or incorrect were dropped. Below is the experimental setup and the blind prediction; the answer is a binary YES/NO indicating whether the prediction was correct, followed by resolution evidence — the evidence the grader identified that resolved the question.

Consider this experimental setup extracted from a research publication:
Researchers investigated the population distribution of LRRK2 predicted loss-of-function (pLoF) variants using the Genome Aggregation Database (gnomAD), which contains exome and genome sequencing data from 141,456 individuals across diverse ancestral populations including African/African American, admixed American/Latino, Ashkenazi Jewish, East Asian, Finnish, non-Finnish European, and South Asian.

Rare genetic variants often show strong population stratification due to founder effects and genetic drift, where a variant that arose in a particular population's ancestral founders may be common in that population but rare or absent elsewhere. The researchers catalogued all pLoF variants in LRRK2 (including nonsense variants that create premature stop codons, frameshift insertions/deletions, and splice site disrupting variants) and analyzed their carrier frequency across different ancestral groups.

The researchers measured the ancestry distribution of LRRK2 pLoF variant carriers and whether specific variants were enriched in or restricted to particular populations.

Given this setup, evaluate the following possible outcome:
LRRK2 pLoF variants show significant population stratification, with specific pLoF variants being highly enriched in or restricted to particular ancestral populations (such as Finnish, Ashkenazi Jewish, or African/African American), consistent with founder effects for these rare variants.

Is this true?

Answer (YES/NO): YES